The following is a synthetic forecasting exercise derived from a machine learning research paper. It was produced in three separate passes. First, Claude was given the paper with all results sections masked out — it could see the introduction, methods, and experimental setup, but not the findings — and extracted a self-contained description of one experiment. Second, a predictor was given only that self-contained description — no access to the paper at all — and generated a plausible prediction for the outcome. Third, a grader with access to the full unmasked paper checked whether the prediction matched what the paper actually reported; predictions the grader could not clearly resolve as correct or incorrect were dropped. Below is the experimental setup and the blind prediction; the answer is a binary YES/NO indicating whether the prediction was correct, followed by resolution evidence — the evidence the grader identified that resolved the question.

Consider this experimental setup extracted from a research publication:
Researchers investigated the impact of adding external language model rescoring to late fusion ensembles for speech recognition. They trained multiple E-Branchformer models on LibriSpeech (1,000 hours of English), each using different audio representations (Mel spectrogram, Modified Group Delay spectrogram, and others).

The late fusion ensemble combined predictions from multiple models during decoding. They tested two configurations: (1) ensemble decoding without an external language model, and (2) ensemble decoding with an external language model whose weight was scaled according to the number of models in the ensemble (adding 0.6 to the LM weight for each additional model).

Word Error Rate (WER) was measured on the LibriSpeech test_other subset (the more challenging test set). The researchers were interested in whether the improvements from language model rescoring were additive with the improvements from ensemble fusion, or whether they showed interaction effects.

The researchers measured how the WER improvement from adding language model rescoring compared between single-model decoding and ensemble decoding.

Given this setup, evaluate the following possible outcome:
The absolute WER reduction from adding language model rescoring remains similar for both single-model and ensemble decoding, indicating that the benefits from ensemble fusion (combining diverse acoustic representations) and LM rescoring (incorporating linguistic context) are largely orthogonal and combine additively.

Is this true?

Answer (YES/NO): NO